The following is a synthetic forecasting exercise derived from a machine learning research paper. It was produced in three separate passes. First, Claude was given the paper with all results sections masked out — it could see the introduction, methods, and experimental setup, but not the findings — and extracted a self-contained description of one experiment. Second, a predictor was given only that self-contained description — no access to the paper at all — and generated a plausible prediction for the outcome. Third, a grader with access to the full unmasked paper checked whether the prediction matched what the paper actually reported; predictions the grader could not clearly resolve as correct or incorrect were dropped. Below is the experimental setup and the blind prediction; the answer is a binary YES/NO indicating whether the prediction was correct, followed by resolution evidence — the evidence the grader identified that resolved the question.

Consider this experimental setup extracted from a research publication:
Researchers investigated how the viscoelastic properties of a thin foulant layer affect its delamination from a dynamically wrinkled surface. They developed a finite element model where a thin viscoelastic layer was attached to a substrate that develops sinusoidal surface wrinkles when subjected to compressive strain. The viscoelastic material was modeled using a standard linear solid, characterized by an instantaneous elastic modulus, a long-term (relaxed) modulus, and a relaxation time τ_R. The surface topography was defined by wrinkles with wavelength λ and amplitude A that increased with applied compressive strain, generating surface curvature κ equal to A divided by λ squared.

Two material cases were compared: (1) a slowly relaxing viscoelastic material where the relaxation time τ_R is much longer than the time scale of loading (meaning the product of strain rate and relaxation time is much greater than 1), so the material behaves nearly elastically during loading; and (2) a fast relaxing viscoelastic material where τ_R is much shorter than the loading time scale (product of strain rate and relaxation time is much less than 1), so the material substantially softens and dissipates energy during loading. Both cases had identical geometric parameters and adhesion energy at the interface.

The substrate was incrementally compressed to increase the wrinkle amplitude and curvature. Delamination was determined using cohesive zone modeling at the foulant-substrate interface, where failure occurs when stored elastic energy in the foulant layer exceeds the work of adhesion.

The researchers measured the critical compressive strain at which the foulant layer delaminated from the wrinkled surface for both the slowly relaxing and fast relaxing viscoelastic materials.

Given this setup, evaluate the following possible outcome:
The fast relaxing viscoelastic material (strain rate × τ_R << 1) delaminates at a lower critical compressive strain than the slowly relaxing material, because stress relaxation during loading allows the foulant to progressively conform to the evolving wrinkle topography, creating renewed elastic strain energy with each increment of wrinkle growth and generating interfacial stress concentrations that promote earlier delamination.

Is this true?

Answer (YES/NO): NO